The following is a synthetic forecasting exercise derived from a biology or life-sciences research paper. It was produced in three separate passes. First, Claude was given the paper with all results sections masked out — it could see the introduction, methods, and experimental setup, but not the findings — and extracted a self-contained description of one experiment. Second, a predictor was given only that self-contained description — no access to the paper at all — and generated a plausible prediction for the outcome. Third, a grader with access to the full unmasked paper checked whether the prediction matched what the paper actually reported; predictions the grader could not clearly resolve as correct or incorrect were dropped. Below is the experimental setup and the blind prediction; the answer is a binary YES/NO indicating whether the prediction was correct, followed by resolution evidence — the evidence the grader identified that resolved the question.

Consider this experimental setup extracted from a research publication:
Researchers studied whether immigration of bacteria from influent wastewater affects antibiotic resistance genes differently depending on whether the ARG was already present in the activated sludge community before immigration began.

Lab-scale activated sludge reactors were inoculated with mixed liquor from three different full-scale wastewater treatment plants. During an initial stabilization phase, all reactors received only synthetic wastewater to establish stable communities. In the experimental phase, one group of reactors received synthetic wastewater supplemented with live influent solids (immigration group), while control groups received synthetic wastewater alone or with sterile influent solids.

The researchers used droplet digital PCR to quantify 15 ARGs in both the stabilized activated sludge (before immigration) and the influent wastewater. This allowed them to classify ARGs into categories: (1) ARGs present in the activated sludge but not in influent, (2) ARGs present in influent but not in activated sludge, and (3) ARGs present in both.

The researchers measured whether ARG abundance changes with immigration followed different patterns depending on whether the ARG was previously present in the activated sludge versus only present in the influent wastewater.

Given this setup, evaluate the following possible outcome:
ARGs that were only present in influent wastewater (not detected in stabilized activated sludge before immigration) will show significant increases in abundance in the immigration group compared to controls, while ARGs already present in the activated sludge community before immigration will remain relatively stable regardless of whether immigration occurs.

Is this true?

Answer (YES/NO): NO